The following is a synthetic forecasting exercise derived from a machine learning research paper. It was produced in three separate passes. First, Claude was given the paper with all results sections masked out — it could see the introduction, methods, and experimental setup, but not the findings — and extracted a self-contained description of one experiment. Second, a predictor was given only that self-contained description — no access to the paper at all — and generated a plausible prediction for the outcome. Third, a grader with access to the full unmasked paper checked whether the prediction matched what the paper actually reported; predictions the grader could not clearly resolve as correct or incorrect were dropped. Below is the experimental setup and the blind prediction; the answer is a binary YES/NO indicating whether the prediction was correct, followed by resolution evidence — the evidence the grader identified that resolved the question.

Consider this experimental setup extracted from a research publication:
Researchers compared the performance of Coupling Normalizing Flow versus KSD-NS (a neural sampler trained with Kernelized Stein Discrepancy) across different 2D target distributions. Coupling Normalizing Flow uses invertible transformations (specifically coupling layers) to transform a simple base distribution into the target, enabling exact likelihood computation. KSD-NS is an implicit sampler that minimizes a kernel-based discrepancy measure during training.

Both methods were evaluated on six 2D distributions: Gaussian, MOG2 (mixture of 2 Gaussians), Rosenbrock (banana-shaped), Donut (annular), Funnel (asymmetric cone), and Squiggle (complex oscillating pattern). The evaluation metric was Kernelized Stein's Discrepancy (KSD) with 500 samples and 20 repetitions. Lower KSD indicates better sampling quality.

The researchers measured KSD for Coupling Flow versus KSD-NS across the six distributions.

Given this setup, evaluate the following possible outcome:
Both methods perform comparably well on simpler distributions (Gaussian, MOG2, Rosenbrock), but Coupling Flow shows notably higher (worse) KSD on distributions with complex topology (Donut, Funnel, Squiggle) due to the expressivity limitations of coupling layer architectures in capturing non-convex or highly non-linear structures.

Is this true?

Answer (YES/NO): NO